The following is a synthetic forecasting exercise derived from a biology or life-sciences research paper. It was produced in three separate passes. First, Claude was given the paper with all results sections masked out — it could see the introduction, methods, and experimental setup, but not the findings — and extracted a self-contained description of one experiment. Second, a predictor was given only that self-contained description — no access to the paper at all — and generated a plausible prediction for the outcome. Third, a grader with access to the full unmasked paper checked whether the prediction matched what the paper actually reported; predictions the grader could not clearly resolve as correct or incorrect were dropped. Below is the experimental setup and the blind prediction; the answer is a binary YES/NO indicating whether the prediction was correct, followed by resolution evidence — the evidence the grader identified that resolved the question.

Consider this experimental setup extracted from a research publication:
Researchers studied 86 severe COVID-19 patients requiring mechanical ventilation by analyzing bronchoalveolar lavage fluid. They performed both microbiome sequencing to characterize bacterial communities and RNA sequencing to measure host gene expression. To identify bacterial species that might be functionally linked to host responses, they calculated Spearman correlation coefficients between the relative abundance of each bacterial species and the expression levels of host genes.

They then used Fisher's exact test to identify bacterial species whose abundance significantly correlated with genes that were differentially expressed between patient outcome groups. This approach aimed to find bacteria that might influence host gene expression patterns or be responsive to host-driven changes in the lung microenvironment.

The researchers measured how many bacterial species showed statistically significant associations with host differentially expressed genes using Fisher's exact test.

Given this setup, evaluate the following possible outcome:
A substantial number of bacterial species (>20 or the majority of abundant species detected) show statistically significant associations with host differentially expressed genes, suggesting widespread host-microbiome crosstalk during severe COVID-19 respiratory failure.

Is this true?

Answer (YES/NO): NO